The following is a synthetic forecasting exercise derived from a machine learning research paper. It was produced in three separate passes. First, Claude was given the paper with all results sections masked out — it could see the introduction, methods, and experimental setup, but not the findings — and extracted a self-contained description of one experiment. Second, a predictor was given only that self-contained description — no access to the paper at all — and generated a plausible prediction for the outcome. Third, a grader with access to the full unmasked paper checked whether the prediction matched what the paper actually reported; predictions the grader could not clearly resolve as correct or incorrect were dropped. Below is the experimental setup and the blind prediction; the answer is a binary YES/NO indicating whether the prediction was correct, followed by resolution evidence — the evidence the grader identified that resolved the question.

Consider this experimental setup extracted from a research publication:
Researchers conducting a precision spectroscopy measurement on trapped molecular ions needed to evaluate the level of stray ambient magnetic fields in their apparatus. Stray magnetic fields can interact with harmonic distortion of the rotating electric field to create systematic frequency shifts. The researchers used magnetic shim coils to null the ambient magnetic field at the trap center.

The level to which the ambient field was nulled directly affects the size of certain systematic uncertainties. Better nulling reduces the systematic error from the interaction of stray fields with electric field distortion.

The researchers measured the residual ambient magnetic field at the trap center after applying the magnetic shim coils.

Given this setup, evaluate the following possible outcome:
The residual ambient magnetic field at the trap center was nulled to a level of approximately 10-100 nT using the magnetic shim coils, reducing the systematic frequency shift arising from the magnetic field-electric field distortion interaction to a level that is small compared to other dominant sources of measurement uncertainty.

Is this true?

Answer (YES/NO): NO